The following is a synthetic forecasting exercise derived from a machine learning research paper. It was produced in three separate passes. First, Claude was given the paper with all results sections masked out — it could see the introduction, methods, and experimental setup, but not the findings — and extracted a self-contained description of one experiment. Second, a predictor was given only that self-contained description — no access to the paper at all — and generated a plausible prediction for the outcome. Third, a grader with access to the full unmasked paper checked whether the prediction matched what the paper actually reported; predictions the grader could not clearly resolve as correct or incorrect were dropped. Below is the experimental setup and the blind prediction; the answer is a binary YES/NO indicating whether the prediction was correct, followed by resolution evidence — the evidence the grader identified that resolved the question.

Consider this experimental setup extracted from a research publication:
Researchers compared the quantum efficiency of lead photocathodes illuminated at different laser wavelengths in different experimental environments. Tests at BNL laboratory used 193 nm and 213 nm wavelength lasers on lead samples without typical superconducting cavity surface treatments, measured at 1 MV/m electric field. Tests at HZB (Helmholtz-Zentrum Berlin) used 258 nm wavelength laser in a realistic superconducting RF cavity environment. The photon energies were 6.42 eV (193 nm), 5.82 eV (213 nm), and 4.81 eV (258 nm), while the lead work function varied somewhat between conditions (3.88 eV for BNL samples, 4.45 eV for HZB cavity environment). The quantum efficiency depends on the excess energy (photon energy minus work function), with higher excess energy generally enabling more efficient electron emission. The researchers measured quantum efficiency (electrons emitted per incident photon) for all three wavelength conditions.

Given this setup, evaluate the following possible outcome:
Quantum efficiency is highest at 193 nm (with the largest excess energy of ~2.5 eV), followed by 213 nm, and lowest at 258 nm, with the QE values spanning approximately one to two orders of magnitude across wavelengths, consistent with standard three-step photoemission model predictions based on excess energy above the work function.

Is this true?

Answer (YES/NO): YES